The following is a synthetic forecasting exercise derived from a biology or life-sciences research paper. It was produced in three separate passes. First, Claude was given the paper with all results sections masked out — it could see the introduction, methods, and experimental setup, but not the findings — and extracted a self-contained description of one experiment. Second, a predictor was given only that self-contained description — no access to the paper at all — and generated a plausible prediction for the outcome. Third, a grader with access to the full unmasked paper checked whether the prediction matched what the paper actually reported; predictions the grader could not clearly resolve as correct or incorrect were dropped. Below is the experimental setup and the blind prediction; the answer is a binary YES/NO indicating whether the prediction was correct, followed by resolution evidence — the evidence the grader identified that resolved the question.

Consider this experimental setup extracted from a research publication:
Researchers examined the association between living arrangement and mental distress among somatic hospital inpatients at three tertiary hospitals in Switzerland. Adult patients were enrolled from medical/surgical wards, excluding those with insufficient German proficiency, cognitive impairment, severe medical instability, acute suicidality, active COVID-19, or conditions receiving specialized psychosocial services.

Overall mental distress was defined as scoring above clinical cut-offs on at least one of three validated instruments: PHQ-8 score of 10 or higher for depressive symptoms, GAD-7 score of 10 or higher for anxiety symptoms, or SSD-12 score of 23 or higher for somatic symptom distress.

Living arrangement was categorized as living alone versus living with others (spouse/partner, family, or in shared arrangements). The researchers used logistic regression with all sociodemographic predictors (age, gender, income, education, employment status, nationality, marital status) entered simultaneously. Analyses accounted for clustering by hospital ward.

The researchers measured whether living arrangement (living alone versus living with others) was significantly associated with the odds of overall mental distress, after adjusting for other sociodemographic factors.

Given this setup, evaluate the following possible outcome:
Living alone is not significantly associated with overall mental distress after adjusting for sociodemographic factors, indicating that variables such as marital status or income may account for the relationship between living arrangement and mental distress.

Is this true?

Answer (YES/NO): YES